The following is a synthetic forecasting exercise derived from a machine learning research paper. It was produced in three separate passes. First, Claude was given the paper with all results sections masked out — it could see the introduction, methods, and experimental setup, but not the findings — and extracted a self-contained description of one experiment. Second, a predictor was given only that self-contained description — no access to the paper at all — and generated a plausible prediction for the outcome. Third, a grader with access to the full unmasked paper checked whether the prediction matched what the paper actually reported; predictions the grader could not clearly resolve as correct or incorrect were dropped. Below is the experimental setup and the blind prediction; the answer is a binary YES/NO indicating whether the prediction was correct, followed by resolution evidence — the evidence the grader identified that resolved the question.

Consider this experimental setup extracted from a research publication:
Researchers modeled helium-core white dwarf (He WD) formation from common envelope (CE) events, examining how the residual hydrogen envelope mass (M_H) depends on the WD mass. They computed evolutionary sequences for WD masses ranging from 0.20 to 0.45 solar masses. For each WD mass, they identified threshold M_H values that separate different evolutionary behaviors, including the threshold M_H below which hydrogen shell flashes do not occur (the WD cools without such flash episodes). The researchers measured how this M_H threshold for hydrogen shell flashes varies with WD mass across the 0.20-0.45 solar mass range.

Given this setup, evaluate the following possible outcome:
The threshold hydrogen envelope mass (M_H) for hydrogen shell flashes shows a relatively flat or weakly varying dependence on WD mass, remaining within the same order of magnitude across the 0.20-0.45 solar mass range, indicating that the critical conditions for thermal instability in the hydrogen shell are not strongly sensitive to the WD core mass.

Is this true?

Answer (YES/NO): NO